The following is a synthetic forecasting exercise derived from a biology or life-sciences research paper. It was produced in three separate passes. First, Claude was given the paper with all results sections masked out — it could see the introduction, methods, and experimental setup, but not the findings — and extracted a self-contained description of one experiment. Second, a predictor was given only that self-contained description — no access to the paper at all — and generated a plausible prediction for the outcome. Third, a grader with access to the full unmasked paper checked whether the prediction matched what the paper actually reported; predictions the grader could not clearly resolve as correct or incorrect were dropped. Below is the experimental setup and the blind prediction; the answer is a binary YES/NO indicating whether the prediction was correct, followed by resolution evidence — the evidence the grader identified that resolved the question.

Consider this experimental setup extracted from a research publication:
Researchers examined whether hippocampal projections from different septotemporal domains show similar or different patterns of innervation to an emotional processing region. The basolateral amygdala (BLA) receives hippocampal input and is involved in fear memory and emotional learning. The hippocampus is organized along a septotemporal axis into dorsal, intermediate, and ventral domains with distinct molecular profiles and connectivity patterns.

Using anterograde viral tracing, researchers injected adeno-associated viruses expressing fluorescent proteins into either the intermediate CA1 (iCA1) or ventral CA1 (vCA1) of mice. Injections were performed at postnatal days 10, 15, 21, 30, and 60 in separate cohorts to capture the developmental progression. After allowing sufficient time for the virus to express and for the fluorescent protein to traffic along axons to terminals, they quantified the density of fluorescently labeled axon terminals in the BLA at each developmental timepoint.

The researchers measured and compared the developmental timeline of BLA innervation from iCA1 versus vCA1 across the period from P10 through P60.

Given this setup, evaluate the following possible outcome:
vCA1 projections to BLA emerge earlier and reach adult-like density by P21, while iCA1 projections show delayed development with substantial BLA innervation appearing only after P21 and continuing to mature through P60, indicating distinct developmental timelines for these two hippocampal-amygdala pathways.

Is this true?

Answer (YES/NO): NO